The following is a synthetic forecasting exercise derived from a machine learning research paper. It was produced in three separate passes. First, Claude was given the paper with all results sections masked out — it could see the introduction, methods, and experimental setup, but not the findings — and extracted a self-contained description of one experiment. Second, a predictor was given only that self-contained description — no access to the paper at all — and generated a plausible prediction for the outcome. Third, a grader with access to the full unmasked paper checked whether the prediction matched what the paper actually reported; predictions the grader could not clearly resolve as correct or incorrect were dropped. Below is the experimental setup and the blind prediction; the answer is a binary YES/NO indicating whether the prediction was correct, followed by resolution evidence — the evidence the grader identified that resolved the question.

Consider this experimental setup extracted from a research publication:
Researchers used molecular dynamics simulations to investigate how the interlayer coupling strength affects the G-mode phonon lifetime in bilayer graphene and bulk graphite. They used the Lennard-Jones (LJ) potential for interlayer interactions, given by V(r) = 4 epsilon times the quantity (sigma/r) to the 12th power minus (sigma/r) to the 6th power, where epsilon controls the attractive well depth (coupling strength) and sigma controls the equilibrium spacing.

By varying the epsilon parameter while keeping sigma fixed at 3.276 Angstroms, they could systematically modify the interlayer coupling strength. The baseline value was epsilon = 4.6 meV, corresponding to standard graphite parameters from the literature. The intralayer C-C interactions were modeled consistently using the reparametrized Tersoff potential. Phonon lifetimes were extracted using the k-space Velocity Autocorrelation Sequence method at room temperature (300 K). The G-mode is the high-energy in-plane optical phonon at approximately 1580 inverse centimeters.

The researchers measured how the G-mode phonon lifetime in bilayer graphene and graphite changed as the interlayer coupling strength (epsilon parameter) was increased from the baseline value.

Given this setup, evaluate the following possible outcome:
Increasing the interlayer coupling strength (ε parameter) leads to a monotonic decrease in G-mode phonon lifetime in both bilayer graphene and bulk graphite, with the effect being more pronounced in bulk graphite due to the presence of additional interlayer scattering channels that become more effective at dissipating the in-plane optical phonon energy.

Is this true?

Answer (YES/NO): NO